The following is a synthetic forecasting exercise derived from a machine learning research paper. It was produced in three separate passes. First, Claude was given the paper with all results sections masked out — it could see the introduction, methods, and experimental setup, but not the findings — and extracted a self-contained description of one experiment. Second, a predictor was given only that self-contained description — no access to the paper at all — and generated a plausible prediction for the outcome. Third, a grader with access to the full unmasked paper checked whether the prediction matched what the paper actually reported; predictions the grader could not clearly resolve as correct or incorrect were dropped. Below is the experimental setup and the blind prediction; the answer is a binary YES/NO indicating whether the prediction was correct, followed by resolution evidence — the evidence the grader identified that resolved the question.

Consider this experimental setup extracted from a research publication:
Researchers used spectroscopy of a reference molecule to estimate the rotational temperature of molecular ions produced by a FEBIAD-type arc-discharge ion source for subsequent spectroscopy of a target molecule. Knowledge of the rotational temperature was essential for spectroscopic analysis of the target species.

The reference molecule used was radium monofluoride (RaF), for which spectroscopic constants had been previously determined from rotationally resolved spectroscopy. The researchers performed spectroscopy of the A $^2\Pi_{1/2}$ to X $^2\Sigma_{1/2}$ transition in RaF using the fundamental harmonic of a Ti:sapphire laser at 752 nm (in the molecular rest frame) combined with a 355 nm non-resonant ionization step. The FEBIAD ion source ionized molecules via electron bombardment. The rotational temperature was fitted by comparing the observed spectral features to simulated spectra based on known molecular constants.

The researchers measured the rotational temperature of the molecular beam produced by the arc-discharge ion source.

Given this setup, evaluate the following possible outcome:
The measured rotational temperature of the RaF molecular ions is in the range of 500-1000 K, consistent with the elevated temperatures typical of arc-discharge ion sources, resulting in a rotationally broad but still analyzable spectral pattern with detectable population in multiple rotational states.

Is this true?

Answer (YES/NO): NO